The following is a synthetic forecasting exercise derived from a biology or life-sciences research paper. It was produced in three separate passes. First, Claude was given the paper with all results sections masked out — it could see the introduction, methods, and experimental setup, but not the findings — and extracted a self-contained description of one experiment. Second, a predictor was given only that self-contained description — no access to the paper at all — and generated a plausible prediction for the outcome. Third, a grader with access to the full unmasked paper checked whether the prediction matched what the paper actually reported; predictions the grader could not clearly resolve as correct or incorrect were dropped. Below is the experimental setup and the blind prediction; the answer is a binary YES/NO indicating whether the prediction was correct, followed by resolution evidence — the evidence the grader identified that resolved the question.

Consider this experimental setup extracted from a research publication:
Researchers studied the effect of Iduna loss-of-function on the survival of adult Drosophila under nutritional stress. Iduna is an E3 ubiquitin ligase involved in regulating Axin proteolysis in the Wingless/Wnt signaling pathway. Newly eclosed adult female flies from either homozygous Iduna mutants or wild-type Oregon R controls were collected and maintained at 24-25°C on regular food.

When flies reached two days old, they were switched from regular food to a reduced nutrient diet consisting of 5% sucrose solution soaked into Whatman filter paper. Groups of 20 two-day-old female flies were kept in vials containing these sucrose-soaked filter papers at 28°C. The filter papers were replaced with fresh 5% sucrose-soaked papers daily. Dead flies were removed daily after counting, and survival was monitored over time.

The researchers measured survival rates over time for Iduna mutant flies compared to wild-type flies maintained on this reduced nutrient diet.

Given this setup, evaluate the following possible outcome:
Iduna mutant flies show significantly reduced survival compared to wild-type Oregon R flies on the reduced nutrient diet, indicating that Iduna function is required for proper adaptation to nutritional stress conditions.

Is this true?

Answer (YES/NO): YES